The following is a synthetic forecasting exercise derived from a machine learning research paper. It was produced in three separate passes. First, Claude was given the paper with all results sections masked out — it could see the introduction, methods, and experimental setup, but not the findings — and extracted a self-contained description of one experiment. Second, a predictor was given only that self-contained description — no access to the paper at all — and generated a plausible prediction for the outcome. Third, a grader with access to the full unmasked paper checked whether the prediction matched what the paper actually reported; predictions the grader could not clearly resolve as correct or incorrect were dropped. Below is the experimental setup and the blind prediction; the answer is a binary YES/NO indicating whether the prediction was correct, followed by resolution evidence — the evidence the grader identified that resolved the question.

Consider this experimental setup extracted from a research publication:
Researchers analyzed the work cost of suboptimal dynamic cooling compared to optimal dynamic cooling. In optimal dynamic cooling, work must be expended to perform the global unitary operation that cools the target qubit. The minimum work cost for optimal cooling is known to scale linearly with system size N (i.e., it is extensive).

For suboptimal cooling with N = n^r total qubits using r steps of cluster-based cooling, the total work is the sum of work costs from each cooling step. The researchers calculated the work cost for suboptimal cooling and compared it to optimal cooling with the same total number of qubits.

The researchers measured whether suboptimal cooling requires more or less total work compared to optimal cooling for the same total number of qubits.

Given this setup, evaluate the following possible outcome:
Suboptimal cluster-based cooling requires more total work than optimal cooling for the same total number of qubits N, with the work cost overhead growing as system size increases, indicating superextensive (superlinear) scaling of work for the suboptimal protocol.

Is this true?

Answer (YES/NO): NO